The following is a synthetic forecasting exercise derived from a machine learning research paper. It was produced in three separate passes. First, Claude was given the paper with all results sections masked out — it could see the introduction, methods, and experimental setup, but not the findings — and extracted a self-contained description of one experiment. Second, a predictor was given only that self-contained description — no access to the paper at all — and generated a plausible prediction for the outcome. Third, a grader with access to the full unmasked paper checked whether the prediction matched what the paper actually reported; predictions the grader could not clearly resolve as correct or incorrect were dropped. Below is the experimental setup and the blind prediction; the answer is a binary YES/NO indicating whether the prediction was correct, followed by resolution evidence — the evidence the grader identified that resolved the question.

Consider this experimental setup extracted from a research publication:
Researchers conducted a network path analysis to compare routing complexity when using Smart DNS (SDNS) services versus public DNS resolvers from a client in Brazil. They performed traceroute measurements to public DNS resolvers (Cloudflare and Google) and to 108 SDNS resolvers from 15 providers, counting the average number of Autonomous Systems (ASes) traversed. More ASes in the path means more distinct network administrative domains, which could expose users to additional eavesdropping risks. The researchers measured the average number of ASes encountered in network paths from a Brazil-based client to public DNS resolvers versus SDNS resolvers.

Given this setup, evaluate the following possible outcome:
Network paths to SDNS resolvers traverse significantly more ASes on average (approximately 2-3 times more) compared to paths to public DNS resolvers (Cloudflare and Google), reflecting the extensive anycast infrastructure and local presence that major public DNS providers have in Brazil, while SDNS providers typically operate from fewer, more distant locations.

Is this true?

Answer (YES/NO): NO